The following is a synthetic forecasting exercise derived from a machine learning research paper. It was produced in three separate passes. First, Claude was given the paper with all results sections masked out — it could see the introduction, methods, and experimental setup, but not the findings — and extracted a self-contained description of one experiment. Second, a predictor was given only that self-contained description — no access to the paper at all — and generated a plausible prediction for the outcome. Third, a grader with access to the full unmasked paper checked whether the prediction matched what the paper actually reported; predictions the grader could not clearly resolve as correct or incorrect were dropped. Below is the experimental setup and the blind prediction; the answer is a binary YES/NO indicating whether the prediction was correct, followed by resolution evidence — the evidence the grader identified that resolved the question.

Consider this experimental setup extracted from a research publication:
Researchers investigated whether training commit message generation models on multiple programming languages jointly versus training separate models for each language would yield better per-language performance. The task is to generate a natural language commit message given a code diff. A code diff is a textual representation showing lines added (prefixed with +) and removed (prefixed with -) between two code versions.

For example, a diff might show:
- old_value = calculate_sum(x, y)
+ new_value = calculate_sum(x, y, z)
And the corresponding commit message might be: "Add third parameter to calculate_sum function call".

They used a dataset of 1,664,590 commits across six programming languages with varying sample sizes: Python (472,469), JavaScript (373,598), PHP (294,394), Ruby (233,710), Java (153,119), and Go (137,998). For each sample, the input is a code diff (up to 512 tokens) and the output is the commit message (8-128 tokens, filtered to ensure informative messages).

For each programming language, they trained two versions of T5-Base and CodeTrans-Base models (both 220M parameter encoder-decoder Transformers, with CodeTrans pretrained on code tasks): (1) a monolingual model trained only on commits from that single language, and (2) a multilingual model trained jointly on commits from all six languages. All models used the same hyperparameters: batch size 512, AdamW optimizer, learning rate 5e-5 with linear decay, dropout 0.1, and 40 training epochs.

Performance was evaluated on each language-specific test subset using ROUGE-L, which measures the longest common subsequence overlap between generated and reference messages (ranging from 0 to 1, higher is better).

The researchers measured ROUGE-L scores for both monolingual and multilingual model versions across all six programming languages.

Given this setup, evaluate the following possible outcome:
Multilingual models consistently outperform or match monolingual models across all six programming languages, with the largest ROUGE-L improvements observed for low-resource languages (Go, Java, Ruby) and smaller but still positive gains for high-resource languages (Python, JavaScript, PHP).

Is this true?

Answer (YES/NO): NO